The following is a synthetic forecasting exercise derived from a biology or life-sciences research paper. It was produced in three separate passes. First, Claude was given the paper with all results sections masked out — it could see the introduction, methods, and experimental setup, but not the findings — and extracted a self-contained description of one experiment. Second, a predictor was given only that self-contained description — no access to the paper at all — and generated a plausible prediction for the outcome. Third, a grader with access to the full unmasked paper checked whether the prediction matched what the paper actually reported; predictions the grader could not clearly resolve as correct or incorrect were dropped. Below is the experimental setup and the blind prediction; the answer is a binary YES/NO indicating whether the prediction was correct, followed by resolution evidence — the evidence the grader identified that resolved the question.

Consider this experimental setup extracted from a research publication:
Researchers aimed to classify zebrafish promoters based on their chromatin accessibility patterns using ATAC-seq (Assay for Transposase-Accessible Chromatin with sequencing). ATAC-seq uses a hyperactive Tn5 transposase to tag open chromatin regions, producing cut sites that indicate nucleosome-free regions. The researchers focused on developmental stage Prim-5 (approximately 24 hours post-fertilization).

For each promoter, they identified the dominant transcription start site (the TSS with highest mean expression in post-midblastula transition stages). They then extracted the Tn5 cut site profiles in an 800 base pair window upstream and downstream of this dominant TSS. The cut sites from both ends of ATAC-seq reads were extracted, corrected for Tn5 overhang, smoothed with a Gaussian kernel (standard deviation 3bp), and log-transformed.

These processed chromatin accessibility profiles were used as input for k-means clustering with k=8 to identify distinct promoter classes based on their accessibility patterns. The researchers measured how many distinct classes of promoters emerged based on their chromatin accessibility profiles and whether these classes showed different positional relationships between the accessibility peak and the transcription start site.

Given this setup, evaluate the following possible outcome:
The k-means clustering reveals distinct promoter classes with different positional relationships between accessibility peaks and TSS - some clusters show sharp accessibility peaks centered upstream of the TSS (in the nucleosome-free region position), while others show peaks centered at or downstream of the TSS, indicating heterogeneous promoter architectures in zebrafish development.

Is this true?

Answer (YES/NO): NO